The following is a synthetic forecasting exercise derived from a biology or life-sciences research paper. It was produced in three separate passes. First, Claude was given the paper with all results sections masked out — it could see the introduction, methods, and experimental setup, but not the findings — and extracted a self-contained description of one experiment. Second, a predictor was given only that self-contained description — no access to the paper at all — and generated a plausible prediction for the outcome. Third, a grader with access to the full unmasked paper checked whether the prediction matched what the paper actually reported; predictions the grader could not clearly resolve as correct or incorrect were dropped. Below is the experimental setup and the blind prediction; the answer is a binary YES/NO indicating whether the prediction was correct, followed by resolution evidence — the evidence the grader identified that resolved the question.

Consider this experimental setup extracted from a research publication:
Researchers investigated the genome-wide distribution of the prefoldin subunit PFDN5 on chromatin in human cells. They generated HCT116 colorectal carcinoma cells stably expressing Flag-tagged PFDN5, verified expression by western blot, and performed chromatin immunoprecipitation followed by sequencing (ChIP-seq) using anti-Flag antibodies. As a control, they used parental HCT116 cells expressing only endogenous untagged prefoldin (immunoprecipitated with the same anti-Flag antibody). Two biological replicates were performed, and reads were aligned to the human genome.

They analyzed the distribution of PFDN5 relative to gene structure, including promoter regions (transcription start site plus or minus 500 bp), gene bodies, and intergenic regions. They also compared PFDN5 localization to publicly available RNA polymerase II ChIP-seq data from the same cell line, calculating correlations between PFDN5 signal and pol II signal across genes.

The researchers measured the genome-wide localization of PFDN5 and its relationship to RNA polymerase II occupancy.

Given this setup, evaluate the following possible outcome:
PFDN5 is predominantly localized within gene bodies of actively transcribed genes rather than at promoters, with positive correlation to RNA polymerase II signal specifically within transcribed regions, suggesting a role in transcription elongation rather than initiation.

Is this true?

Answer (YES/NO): NO